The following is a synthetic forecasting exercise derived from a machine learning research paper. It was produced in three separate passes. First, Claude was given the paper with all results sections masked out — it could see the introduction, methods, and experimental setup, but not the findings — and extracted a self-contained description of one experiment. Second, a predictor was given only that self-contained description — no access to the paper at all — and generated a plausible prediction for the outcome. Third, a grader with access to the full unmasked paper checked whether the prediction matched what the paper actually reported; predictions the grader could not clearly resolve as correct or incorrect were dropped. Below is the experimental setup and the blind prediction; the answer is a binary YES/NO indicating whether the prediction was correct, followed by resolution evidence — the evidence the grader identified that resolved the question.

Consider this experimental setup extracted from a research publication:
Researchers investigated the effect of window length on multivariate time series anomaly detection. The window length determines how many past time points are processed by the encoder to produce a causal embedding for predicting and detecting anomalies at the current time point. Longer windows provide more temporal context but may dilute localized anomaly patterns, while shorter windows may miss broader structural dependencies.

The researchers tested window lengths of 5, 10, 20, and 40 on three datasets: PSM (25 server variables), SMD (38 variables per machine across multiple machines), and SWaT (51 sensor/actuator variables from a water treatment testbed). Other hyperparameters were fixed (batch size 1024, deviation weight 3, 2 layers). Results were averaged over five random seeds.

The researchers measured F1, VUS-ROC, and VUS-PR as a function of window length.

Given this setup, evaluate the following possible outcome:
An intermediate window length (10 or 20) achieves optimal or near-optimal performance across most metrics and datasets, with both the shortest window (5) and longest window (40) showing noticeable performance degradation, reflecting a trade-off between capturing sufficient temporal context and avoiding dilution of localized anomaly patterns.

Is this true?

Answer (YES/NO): NO